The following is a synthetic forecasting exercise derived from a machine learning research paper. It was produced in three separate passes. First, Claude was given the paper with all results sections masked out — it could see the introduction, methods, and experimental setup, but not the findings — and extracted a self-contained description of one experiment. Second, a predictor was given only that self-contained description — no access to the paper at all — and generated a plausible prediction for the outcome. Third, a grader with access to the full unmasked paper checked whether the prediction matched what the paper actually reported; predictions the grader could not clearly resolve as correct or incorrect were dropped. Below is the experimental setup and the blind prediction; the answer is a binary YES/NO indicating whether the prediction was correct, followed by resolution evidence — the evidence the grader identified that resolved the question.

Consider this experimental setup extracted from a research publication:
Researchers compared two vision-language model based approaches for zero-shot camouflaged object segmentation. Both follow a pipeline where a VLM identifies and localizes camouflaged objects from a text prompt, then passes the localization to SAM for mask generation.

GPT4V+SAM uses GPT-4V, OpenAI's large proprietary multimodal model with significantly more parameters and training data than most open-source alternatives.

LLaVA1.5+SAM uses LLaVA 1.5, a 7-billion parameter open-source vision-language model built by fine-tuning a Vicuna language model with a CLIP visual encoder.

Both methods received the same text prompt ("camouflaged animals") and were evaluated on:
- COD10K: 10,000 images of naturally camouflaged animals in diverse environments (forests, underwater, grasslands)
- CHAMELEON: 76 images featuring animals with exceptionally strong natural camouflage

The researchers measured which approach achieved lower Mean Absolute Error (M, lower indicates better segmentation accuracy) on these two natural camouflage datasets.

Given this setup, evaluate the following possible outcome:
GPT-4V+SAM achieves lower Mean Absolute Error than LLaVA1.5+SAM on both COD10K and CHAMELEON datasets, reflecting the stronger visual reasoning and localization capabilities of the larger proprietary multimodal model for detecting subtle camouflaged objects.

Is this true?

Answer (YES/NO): NO